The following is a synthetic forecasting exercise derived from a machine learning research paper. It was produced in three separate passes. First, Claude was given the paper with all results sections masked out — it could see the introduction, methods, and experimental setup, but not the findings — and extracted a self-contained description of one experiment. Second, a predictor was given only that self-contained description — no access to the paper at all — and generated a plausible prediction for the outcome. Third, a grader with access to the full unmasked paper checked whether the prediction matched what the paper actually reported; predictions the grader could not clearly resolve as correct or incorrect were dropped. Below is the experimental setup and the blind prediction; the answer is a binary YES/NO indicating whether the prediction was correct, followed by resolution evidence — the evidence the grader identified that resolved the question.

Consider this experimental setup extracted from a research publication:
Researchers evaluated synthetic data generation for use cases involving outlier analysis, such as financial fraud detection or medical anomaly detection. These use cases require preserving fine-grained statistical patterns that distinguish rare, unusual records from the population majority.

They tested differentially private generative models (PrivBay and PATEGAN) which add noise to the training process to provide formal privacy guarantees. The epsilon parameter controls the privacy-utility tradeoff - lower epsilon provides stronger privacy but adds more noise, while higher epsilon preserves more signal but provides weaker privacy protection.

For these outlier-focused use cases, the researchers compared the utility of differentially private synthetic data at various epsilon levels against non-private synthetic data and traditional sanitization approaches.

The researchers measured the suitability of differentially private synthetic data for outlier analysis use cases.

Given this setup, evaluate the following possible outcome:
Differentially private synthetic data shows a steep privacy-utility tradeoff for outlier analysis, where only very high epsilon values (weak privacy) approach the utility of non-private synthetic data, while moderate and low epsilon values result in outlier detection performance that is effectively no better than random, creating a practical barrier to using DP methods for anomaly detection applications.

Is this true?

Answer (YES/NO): NO